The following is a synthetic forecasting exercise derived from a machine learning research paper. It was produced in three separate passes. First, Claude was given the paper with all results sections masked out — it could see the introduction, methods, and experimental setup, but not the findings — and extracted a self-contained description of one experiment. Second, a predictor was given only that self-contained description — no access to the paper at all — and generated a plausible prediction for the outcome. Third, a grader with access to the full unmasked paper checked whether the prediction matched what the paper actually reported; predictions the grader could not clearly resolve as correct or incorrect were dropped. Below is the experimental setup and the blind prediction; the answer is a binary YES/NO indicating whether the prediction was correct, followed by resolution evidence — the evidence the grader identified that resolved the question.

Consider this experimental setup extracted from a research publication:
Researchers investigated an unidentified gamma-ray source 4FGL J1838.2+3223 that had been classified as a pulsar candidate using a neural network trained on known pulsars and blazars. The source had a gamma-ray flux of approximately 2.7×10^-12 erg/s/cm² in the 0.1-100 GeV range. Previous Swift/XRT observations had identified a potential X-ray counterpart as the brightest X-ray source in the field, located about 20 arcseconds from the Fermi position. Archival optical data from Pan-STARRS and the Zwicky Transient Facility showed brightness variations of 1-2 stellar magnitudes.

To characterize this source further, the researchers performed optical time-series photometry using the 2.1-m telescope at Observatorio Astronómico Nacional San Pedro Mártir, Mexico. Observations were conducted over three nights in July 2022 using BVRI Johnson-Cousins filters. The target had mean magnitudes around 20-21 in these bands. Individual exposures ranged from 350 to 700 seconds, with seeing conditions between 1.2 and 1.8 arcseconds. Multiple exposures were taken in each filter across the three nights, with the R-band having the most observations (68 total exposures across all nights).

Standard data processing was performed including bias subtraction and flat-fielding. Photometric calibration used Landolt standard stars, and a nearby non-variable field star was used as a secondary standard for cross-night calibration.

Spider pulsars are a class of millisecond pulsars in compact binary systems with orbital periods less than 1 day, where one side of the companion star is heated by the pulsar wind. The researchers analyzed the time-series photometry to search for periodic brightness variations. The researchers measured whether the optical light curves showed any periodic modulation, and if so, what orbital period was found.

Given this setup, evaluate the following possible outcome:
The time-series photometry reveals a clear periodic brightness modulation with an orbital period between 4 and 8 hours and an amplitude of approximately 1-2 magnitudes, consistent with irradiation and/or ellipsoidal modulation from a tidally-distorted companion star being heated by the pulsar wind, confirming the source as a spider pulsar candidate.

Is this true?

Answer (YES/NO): NO